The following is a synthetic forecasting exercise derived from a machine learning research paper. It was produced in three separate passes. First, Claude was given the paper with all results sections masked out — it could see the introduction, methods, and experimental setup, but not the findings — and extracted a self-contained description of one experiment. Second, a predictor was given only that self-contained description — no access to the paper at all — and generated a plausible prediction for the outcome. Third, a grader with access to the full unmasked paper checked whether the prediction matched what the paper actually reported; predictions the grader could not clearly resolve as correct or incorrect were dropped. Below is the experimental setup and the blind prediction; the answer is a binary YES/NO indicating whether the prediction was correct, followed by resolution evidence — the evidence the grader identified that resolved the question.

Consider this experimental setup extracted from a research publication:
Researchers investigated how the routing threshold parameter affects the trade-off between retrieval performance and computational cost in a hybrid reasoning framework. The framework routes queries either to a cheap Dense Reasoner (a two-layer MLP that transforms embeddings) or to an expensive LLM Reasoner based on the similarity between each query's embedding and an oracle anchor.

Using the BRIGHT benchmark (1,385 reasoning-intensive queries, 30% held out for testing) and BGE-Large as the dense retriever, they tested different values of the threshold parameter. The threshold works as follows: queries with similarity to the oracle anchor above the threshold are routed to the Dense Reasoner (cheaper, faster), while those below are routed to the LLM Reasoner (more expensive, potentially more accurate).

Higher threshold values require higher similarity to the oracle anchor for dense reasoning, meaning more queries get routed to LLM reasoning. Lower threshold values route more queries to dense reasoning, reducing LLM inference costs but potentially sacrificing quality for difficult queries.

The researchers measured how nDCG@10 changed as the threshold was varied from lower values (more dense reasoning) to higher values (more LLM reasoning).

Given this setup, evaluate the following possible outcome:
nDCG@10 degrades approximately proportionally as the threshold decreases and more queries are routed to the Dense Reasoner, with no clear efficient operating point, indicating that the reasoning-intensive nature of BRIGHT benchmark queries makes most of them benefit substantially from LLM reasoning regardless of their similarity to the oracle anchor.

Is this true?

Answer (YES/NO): NO